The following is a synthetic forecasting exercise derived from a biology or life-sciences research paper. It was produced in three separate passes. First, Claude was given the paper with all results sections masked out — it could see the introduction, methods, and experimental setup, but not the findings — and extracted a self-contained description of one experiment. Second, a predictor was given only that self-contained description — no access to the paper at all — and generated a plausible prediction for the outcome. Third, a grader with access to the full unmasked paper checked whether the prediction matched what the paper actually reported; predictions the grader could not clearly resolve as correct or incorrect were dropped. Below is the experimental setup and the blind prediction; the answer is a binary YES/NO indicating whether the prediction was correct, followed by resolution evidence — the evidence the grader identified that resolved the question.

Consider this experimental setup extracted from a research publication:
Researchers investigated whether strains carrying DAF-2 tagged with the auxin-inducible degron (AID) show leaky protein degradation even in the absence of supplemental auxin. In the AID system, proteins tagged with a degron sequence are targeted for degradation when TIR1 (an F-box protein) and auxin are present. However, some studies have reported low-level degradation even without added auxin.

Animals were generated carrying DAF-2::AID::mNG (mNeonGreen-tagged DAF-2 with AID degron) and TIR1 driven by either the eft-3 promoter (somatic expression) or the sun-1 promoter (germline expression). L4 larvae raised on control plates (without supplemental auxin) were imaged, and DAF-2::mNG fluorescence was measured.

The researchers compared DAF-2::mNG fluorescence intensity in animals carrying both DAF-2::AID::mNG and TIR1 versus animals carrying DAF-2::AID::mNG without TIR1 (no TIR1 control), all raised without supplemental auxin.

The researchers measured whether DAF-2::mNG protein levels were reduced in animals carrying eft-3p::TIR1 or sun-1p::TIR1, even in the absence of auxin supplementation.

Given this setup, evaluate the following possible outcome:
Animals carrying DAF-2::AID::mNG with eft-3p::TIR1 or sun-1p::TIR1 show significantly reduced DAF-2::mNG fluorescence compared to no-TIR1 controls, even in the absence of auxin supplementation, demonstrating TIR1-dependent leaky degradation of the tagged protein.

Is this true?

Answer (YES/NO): YES